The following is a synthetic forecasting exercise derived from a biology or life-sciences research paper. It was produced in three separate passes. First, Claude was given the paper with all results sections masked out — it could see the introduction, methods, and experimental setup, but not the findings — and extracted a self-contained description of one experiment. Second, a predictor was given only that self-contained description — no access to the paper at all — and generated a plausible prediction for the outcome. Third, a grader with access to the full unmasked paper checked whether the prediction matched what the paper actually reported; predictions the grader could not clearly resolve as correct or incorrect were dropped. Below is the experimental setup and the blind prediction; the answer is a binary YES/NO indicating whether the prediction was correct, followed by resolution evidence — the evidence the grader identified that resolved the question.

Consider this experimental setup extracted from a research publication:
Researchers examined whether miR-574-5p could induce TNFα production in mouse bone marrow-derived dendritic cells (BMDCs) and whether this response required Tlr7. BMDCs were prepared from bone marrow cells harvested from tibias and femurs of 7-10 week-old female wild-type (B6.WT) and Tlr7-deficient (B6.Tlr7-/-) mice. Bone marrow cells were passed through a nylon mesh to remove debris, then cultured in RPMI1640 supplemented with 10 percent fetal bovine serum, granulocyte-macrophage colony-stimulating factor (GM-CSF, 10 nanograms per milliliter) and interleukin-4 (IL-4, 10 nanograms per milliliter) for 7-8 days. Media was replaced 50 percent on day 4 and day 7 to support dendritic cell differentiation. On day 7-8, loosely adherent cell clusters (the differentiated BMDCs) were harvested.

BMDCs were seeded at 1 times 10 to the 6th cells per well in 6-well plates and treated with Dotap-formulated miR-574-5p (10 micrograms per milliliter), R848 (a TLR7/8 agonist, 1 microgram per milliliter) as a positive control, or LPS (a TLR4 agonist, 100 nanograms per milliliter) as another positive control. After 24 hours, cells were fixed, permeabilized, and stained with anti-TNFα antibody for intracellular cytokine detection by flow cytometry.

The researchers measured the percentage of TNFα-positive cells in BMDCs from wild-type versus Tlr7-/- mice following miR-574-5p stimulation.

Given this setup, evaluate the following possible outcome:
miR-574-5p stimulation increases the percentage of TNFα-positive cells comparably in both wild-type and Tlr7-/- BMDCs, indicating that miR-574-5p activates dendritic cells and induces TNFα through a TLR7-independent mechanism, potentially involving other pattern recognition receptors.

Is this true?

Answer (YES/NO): NO